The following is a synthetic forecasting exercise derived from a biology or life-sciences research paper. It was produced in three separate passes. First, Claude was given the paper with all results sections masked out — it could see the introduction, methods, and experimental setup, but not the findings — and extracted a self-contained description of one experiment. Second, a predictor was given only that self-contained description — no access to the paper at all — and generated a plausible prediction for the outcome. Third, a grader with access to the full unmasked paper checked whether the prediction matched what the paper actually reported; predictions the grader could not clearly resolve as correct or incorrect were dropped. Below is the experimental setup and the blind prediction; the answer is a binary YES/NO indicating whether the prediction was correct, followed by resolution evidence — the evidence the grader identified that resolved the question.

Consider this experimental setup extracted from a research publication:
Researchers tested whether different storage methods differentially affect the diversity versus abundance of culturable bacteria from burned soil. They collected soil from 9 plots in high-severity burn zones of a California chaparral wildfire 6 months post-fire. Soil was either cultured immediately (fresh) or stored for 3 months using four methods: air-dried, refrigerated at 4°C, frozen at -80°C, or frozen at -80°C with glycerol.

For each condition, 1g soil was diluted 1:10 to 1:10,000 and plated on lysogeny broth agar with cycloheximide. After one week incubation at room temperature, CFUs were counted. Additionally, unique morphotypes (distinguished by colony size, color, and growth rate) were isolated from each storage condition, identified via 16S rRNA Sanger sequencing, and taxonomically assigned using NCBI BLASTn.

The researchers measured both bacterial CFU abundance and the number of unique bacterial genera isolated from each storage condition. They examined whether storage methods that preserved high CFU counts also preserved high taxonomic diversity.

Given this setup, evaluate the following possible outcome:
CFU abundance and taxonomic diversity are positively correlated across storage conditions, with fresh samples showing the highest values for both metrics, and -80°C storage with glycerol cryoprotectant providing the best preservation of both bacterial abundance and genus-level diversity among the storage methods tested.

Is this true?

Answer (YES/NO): NO